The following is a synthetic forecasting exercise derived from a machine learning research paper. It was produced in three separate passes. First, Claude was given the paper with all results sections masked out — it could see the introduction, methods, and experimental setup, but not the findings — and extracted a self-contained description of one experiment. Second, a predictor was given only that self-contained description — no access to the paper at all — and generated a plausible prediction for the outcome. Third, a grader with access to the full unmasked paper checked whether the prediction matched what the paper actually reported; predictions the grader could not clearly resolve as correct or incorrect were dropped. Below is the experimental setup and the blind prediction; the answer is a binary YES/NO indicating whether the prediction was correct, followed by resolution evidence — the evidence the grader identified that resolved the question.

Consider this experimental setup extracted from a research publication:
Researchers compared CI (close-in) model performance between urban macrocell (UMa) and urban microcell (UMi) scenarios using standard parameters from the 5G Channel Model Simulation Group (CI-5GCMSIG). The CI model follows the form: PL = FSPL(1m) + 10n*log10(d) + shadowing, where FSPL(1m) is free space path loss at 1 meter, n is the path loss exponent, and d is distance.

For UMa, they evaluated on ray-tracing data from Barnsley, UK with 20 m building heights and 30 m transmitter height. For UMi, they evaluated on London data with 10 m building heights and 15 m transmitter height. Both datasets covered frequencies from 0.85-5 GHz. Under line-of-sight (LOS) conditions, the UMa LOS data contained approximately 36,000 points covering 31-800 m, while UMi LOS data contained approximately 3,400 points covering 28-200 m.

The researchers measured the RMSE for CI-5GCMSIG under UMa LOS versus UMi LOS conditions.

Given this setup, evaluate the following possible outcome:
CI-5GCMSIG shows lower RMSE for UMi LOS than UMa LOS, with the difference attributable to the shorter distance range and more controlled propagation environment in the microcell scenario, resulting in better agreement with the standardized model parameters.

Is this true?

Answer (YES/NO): NO